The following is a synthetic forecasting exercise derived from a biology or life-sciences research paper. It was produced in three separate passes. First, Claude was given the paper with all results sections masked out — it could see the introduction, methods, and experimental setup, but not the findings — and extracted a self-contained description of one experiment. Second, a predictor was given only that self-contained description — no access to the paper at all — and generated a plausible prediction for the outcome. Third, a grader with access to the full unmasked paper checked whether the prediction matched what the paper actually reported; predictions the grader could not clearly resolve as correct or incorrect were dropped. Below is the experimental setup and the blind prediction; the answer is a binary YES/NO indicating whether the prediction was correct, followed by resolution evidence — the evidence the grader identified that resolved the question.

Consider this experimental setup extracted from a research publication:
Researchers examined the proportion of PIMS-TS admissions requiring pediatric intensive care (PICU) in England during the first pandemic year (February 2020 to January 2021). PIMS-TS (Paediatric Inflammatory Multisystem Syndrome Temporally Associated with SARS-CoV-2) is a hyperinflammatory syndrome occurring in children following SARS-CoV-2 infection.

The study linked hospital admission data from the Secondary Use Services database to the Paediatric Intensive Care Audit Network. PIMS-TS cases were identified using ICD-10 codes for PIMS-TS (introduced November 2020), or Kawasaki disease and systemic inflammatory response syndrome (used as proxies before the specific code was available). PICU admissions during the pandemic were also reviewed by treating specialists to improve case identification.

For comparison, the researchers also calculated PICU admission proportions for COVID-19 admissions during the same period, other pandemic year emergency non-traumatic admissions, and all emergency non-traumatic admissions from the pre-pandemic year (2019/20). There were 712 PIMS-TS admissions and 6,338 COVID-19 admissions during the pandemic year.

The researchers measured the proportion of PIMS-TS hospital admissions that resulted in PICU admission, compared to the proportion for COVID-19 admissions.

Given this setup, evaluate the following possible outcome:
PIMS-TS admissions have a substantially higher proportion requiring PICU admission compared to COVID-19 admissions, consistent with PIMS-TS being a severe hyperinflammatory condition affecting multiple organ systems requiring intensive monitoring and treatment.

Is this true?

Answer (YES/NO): YES